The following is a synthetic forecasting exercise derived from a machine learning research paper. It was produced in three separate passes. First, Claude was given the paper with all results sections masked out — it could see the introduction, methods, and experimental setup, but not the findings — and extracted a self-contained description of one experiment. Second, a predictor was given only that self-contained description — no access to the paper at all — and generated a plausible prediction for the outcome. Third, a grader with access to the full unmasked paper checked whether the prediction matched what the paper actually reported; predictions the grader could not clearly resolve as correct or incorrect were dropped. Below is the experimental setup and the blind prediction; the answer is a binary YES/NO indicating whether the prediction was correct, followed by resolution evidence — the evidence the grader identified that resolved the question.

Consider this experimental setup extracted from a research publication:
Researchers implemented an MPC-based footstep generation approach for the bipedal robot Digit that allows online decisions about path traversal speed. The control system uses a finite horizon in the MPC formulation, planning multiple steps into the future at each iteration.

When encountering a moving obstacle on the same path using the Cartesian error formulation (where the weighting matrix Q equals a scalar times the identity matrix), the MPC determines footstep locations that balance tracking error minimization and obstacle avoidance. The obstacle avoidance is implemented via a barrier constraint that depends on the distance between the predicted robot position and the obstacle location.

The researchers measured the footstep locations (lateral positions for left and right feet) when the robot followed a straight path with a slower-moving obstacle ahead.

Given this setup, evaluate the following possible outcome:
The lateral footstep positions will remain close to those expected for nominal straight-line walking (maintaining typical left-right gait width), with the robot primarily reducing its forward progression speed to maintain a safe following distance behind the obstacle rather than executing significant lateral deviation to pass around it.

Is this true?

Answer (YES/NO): YES